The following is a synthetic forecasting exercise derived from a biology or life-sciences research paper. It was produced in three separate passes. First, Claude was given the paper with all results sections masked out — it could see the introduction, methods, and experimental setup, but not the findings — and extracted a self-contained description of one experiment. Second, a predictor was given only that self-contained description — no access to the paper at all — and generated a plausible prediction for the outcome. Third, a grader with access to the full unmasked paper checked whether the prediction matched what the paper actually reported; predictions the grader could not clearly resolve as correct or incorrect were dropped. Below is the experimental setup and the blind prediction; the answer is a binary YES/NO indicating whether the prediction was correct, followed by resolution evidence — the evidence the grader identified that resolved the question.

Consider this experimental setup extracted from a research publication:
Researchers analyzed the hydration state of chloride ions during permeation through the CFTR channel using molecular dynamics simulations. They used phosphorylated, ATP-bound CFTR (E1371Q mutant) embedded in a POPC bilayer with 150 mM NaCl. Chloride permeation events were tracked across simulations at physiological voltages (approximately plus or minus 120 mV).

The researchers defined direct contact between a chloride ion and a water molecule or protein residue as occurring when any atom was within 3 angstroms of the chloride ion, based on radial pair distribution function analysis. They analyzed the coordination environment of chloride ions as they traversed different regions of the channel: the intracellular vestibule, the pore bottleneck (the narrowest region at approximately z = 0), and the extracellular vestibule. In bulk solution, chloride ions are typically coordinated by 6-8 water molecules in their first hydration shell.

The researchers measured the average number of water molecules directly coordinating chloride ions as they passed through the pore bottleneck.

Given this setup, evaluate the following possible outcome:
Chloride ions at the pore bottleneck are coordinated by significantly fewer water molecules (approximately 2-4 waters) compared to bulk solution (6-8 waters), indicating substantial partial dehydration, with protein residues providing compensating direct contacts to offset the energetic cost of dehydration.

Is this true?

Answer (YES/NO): NO